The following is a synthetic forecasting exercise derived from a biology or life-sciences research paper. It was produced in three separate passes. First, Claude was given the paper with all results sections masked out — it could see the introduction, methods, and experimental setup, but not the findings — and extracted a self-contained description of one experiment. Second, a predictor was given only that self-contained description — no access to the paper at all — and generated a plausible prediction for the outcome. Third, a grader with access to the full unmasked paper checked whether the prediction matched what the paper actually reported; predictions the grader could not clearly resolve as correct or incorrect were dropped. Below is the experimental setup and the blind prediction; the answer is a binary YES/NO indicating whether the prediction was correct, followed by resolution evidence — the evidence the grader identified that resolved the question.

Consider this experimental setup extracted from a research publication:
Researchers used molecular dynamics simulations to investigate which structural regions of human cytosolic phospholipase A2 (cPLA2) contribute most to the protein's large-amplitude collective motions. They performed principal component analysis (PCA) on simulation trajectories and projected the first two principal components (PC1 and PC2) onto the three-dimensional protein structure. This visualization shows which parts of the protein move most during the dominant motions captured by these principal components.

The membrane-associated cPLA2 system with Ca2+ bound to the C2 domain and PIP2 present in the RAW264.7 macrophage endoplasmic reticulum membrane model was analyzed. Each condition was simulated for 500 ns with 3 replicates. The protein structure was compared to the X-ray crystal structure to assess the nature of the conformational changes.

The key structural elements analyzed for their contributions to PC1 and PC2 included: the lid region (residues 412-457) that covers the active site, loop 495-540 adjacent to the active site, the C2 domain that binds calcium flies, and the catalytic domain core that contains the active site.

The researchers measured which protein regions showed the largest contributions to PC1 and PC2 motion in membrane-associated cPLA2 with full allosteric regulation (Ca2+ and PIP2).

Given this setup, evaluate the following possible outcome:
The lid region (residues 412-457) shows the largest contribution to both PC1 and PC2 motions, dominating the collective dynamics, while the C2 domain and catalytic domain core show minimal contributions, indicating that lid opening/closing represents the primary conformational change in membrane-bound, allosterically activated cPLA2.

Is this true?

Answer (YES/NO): NO